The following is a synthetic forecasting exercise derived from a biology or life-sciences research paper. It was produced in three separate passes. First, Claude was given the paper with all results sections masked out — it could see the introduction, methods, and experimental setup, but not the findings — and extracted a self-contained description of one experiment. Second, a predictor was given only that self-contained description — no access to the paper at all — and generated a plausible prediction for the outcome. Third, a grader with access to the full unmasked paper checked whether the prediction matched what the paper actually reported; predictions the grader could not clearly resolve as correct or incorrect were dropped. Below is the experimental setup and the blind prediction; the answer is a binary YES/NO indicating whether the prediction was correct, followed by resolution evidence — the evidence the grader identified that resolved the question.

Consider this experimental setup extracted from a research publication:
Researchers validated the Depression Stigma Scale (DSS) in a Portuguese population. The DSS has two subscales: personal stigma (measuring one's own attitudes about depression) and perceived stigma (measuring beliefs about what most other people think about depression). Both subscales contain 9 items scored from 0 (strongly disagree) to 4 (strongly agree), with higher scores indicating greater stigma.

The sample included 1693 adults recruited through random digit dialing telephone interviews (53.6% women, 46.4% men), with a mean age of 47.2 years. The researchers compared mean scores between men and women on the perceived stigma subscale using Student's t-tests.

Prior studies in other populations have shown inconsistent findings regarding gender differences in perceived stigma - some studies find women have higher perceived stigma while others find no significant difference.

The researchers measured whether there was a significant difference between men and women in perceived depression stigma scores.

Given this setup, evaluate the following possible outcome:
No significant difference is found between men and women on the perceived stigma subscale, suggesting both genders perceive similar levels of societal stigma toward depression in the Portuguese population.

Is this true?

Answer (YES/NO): YES